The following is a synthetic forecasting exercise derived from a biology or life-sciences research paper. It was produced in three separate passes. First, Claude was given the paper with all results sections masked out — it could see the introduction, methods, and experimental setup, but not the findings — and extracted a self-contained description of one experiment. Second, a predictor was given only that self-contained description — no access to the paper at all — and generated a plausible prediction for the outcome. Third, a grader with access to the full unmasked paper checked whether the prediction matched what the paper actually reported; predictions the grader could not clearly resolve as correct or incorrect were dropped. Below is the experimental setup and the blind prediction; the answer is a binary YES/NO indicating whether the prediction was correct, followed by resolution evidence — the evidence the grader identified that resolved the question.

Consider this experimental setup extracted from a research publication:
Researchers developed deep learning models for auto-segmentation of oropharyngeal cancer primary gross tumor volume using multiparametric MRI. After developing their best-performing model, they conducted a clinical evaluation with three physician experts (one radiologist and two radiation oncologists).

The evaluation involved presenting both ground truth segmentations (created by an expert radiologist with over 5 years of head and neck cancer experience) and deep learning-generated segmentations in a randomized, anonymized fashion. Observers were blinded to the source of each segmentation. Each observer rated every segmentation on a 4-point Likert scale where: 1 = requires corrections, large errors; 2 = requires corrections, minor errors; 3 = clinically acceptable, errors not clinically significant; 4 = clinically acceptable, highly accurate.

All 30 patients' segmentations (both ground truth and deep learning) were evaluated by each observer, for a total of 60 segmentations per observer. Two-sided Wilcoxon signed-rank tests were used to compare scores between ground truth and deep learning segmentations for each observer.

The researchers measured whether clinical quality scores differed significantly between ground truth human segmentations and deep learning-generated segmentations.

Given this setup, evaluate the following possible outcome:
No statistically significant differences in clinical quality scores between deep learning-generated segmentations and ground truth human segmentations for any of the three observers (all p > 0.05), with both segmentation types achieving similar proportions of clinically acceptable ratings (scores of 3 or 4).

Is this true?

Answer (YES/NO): YES